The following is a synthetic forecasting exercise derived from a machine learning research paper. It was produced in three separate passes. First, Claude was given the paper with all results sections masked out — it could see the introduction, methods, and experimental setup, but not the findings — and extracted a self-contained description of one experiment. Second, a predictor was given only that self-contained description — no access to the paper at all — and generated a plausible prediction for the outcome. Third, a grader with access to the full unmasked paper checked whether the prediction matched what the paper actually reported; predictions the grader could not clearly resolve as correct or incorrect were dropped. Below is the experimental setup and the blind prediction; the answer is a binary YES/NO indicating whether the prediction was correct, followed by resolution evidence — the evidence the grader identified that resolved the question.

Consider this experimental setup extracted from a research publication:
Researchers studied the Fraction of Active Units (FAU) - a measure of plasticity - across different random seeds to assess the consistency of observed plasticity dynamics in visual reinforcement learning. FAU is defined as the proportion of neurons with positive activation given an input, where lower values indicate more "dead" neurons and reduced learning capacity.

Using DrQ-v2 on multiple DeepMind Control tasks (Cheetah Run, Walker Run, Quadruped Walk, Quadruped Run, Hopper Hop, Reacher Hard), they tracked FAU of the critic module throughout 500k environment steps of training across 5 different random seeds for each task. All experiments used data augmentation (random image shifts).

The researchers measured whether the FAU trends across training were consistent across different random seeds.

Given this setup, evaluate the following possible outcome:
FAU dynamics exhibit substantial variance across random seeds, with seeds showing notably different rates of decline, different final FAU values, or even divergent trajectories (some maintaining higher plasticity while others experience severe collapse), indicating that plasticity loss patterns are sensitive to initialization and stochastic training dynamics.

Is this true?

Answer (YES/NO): NO